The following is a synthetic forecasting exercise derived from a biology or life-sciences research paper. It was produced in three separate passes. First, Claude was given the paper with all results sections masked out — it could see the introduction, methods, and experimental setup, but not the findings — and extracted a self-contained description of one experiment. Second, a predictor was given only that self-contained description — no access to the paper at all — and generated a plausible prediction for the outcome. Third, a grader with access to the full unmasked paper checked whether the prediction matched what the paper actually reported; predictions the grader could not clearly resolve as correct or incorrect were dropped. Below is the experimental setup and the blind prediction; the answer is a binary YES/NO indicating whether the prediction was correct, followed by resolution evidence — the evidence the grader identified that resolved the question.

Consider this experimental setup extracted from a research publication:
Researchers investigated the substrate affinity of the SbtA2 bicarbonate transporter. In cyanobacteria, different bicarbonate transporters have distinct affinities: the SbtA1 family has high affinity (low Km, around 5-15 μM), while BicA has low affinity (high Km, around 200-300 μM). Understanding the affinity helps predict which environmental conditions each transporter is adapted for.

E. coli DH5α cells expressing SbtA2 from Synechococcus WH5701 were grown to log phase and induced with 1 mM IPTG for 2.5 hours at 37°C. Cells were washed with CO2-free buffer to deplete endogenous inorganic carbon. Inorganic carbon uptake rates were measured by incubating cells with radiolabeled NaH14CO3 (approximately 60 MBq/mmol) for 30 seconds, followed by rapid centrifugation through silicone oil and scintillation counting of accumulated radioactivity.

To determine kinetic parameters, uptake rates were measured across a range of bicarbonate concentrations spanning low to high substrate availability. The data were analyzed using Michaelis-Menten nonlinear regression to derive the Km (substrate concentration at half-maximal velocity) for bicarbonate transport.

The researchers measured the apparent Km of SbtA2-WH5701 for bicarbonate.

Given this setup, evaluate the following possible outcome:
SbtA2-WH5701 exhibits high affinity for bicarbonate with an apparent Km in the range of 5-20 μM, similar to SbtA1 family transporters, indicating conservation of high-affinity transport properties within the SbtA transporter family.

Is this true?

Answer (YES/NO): NO